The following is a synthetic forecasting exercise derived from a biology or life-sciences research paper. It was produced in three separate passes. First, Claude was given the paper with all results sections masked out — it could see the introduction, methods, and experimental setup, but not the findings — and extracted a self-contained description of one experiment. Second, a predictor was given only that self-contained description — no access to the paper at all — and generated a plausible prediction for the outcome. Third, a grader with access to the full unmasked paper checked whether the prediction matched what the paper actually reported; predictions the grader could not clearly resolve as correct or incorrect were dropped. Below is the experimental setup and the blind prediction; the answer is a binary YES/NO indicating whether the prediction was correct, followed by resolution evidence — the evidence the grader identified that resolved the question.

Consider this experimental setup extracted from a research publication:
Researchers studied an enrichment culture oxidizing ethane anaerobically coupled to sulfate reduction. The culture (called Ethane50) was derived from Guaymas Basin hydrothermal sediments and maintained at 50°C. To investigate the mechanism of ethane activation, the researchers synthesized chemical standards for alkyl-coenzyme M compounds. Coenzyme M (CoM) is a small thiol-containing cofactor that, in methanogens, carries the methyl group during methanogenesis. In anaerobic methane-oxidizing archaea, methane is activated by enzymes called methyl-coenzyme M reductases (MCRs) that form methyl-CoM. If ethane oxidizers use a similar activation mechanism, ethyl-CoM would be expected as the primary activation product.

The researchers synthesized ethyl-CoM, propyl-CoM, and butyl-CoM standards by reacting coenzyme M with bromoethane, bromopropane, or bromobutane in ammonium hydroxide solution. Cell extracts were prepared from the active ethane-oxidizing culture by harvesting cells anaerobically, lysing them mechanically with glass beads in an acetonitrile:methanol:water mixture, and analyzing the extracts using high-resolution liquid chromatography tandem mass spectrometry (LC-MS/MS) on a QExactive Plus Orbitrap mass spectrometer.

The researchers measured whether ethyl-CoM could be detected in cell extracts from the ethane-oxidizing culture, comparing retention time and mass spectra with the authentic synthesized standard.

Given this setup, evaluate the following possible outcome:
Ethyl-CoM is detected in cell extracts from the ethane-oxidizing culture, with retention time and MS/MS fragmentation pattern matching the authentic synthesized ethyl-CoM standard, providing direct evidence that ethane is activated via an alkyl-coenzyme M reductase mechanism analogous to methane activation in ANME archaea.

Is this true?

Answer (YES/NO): YES